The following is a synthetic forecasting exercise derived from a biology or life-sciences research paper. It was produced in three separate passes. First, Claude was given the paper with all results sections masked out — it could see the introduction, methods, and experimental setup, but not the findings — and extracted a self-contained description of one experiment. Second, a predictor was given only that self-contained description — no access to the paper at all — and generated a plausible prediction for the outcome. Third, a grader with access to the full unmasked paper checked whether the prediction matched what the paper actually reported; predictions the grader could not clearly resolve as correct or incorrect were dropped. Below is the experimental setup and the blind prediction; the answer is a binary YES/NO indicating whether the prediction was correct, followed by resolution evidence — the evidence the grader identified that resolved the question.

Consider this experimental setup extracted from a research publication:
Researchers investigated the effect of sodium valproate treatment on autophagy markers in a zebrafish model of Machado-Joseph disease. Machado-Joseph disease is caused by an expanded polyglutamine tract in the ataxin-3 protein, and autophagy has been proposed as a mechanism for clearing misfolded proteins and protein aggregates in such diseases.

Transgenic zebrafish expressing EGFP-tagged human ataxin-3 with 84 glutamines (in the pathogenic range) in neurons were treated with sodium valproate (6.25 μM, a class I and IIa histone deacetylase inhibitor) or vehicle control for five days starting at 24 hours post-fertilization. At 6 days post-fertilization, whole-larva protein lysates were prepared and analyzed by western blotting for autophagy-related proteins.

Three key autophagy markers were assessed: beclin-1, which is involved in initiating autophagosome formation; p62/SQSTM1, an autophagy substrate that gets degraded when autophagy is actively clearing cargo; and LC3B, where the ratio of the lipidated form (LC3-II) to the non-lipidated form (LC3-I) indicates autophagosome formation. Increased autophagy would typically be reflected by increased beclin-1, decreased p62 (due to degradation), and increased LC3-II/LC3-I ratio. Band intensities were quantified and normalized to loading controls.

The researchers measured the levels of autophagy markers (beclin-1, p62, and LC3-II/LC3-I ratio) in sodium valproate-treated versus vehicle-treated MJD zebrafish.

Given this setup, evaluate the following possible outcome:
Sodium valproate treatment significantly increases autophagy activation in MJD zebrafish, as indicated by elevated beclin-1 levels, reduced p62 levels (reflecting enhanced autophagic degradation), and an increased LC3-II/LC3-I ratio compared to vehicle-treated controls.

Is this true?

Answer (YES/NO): NO